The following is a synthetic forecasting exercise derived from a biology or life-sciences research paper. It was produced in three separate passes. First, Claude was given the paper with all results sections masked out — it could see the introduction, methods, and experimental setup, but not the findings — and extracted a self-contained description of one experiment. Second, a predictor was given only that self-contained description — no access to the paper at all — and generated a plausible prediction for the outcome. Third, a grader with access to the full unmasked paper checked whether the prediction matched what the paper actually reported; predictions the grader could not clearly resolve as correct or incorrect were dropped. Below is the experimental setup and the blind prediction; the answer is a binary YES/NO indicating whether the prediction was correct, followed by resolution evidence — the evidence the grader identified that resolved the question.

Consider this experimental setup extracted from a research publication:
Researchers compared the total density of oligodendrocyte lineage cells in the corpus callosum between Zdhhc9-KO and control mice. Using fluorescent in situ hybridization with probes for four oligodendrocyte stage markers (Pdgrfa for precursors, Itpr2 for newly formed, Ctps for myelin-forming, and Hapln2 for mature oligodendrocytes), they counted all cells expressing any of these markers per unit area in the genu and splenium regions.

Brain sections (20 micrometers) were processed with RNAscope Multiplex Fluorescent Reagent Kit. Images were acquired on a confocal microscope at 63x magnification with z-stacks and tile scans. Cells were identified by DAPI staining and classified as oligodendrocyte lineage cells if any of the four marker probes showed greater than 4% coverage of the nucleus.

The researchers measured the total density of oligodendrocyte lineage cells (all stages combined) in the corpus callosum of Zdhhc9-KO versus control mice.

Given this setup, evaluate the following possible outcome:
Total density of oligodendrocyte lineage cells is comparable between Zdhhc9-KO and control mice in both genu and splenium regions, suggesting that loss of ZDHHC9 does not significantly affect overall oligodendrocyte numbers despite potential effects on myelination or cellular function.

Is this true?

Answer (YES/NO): YES